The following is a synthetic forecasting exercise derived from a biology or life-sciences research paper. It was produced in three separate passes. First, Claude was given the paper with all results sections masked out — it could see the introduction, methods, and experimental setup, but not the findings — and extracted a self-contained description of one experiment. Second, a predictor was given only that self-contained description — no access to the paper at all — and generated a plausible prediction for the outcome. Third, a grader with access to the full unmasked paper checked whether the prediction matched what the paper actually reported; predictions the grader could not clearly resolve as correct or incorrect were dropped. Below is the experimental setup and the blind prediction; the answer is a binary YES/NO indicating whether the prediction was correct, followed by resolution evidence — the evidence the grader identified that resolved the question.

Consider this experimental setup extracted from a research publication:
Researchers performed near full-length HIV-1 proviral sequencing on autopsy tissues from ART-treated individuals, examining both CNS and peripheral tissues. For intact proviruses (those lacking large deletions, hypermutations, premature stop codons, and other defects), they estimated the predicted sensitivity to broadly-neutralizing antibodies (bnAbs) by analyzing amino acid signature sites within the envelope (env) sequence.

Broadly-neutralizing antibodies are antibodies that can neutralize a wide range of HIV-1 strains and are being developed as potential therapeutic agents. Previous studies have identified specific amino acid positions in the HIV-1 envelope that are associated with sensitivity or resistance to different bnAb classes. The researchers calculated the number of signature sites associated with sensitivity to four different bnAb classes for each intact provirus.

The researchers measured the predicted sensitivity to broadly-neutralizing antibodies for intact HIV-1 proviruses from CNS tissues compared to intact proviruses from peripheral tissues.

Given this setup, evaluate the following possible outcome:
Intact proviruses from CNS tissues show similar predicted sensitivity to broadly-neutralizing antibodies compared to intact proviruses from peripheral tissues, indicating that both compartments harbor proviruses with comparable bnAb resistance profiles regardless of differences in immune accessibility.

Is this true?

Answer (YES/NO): YES